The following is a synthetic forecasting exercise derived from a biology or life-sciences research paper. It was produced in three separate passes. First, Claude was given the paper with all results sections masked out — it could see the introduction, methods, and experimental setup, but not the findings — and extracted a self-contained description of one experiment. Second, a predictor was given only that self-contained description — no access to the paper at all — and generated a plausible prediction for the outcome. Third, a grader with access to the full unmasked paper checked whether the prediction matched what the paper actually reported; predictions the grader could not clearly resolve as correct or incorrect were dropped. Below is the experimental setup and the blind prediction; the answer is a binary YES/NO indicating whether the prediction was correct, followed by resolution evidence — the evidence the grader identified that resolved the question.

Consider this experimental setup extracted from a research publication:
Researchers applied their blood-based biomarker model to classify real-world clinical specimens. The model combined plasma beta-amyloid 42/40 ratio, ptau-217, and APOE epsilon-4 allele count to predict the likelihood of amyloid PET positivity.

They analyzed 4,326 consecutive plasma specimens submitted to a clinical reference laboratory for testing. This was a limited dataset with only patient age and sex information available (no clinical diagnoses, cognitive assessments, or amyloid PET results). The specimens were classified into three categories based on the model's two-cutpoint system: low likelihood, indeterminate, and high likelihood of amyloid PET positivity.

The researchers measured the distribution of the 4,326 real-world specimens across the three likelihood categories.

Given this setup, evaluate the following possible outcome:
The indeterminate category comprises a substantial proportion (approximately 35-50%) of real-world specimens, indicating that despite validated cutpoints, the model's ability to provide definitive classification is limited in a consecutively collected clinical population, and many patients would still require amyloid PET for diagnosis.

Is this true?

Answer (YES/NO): NO